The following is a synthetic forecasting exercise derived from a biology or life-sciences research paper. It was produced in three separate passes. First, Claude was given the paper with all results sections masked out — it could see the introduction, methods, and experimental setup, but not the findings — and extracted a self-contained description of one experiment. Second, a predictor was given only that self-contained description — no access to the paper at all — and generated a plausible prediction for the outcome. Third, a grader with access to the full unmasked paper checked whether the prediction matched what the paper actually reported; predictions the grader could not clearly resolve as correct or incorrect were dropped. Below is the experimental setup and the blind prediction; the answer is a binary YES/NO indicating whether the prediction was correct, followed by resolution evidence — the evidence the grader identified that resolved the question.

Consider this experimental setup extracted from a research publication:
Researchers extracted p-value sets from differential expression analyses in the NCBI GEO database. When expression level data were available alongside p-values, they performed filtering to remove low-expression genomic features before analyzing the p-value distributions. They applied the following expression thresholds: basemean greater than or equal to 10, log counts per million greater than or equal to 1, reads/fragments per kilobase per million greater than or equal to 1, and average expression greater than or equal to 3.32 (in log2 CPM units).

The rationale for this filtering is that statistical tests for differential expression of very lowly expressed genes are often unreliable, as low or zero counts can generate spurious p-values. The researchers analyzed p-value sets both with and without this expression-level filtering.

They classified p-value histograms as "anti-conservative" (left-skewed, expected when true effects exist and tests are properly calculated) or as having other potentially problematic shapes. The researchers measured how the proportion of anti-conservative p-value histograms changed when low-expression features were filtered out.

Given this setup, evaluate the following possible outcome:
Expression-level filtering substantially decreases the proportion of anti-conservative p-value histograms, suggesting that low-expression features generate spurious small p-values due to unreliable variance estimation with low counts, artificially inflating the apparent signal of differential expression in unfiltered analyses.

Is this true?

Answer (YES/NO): NO